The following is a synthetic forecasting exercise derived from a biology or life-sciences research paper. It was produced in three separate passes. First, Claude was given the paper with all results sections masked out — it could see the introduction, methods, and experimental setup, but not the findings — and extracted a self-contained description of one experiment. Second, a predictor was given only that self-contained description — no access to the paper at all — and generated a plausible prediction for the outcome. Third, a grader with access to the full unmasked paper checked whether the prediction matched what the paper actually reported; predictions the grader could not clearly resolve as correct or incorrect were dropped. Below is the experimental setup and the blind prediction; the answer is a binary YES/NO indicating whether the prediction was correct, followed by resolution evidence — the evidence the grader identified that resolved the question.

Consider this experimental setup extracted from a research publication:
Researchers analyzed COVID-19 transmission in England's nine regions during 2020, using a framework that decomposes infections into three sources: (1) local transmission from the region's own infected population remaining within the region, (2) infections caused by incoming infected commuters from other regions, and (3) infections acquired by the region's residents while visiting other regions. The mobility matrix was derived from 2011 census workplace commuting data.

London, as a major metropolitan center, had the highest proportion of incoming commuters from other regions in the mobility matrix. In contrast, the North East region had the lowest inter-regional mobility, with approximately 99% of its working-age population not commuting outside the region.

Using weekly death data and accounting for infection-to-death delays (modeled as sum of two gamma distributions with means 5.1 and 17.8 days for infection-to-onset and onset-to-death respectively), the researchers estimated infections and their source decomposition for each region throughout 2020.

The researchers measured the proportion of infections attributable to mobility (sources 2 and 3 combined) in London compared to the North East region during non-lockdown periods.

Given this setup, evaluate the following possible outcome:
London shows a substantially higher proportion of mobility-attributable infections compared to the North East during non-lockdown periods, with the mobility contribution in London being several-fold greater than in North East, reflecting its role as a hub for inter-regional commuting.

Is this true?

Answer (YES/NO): NO